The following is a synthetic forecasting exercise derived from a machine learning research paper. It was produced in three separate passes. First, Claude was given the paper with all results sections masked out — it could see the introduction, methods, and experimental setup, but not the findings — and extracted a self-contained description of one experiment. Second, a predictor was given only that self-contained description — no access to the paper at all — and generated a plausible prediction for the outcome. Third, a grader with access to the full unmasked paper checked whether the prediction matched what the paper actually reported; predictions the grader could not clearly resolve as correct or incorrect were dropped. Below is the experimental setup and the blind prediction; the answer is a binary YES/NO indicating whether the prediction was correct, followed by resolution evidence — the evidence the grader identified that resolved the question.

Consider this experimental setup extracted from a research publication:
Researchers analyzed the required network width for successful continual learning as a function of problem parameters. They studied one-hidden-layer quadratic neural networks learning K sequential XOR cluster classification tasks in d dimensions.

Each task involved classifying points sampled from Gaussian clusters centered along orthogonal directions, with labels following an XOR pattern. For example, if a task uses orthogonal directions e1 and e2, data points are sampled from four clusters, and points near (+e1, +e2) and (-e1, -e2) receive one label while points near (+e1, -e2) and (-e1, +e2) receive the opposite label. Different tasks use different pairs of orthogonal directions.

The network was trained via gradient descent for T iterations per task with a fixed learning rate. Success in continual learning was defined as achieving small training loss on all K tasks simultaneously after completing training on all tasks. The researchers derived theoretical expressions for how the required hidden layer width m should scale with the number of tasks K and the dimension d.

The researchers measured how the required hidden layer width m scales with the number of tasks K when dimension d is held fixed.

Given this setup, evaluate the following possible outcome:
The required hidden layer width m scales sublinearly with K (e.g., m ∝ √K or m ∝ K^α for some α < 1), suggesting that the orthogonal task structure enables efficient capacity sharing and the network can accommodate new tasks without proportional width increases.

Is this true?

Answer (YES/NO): NO